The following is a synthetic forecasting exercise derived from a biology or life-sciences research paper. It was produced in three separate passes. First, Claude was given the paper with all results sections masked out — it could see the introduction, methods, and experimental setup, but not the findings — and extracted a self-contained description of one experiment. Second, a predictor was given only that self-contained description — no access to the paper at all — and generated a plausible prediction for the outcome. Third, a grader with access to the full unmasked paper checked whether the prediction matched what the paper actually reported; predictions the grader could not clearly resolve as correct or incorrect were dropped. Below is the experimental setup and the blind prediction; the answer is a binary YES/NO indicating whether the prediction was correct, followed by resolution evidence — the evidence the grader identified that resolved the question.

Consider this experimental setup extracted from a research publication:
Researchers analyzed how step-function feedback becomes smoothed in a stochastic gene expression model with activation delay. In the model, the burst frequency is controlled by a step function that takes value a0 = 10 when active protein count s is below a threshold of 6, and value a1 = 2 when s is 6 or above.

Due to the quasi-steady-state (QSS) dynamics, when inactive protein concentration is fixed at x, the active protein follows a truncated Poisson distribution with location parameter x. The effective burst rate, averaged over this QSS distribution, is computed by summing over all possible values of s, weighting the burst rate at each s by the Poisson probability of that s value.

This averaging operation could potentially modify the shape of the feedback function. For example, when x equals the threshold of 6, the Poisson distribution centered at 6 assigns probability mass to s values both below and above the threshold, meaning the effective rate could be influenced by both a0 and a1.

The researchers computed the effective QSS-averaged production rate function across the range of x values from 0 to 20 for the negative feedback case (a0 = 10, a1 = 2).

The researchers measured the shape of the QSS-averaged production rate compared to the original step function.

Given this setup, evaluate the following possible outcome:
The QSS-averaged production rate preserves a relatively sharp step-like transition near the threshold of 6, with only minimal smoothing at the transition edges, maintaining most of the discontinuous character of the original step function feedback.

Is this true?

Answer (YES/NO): NO